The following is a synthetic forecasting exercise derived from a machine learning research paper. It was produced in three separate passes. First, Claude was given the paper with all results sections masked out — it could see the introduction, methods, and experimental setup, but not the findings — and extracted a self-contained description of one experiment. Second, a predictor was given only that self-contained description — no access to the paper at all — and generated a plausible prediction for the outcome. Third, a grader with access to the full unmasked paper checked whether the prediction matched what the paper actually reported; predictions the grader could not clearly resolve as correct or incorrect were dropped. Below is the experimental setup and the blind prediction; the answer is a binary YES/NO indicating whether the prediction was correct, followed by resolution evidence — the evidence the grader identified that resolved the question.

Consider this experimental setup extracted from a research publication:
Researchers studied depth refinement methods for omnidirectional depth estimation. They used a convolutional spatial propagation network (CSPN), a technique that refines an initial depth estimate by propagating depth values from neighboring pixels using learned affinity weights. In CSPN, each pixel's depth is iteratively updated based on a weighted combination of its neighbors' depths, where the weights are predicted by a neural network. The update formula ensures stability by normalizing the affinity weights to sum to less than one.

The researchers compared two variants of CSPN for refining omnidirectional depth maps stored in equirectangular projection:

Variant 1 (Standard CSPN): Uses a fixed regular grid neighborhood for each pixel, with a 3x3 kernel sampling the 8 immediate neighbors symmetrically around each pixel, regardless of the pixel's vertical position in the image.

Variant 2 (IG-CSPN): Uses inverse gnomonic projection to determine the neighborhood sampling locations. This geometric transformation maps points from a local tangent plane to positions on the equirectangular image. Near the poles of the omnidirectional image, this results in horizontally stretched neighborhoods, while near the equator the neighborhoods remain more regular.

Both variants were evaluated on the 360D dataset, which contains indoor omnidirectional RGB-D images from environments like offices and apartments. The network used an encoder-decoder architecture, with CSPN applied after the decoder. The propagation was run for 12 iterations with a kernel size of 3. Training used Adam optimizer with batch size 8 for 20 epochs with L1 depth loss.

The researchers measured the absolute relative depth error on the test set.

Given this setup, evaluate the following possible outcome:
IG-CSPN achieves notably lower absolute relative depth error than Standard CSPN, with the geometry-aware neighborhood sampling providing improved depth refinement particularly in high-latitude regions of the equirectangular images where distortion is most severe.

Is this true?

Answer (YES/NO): NO